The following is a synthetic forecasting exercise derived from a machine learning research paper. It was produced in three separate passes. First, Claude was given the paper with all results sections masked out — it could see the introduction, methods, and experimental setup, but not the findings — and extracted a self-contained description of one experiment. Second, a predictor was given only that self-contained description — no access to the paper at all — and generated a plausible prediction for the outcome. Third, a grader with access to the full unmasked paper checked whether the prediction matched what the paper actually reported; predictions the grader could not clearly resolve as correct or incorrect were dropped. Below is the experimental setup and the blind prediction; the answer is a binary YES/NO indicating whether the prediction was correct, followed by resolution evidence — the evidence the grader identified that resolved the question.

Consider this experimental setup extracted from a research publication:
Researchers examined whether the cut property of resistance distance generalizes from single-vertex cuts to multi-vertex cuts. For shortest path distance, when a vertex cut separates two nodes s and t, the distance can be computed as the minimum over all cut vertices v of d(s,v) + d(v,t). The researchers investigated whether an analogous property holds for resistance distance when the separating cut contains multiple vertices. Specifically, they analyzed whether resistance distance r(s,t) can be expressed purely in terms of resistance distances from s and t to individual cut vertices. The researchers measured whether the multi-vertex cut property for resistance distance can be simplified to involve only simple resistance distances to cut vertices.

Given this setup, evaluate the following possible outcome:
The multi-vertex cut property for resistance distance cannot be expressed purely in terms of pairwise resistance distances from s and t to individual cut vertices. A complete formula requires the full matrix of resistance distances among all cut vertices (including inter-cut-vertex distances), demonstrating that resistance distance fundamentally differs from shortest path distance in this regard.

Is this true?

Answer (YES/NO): NO